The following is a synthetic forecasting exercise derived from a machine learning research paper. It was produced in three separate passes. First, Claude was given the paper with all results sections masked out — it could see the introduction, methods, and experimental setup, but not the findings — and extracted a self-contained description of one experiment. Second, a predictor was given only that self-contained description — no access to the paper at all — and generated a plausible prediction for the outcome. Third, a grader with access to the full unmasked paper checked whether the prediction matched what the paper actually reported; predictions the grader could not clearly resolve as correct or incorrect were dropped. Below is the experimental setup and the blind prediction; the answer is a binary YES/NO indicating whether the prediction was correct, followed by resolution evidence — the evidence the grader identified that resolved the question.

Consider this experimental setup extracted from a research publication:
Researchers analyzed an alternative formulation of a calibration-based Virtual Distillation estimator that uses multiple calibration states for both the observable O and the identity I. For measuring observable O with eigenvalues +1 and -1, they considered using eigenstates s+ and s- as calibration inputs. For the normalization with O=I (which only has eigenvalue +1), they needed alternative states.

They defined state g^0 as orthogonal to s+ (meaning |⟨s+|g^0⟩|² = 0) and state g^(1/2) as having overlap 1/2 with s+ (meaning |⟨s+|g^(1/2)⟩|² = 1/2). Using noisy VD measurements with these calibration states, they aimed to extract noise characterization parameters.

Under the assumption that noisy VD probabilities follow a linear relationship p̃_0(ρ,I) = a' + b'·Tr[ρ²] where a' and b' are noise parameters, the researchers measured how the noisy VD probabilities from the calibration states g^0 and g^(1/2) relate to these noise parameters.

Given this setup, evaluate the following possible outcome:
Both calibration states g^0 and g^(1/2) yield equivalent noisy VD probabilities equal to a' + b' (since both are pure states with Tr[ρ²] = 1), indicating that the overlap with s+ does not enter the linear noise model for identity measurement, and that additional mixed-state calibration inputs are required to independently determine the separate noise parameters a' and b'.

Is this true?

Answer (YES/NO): NO